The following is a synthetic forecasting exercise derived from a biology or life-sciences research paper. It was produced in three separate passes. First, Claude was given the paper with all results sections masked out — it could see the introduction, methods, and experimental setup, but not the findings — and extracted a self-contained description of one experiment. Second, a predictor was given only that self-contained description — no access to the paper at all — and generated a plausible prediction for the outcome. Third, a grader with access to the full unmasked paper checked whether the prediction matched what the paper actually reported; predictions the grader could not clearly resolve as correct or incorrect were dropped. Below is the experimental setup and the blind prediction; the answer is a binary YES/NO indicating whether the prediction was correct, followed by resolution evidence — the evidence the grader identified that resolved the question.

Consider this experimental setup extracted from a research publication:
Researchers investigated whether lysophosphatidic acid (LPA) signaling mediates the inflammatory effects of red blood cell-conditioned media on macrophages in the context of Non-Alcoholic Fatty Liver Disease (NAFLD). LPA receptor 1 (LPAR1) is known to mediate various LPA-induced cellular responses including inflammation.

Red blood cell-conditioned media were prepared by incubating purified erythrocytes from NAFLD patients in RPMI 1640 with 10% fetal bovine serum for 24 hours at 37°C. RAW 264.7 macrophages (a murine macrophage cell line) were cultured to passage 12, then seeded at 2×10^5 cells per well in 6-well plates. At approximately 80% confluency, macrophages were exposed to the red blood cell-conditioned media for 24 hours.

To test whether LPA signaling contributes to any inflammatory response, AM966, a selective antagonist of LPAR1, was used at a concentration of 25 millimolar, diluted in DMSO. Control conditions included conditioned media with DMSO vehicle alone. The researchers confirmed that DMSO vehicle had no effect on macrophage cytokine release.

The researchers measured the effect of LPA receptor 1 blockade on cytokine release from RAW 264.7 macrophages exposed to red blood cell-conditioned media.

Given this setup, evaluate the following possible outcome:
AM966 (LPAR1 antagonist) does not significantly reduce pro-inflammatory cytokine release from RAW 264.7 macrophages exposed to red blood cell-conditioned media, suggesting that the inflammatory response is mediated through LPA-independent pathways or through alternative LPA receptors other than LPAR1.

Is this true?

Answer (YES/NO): YES